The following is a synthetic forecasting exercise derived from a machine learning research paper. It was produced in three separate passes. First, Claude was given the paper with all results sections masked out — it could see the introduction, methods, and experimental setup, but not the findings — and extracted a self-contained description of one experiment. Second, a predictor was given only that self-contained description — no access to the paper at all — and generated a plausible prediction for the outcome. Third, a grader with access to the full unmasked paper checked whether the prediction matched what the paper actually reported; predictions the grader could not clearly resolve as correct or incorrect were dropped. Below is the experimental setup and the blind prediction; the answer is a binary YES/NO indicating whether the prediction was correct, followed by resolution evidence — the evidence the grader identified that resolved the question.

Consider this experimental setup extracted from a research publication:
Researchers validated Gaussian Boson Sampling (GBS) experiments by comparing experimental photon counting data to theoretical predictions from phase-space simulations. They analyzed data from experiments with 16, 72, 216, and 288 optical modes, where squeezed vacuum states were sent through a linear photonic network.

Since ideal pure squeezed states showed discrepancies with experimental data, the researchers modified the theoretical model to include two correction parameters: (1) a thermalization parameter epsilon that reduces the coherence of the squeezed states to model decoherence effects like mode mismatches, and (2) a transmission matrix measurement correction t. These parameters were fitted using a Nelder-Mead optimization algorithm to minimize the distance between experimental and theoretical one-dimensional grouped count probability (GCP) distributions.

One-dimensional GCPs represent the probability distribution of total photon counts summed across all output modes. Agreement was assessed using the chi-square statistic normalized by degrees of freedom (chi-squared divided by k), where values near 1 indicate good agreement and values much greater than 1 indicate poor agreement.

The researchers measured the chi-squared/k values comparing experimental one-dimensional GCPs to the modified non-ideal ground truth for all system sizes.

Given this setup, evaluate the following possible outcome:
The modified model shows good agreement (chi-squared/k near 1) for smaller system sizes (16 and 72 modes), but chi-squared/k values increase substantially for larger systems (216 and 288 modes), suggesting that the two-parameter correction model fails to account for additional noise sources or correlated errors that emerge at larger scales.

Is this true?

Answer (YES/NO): NO